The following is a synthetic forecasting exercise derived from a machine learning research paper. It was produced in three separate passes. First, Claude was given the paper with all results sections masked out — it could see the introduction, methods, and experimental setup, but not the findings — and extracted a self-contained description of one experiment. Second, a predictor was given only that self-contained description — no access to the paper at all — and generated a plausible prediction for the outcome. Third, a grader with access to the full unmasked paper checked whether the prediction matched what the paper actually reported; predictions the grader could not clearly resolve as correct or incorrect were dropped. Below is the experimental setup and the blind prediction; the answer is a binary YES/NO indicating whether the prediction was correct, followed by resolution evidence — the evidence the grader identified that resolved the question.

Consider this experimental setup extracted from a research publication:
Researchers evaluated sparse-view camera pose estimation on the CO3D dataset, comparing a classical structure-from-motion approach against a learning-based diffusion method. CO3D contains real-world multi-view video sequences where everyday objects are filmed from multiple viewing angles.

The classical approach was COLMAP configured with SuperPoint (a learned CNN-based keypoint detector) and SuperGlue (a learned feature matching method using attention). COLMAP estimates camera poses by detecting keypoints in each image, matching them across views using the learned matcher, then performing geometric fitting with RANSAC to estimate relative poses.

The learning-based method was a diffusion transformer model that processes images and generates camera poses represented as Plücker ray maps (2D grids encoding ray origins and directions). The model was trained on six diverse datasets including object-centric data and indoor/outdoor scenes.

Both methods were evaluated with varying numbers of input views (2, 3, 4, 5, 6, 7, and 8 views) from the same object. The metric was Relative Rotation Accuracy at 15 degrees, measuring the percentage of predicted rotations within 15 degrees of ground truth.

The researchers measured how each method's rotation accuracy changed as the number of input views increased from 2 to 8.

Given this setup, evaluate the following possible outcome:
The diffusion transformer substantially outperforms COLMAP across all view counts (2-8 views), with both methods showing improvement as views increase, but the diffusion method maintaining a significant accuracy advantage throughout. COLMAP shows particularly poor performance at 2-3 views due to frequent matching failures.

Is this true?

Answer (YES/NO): NO